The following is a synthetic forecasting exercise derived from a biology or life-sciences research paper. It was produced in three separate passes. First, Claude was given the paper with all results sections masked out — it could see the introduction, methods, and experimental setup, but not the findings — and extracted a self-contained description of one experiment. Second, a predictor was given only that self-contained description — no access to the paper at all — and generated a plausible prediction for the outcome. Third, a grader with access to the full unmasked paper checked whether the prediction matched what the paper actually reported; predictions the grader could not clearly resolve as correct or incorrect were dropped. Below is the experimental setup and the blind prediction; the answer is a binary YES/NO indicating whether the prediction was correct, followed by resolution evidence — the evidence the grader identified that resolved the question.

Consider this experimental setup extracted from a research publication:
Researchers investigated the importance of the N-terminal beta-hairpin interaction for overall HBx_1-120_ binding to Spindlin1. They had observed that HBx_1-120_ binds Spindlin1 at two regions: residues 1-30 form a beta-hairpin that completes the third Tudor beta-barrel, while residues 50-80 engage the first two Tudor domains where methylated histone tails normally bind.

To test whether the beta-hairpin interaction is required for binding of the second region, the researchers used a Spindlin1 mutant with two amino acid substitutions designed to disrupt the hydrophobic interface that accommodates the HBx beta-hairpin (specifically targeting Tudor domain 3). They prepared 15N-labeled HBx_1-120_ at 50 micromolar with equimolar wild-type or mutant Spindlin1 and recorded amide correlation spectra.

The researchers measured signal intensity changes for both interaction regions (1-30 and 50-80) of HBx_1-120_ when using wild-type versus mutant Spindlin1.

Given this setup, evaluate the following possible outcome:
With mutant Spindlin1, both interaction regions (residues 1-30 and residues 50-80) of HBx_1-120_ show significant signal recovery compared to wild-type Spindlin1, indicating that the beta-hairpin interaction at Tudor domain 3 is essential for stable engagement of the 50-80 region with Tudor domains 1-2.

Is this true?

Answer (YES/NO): YES